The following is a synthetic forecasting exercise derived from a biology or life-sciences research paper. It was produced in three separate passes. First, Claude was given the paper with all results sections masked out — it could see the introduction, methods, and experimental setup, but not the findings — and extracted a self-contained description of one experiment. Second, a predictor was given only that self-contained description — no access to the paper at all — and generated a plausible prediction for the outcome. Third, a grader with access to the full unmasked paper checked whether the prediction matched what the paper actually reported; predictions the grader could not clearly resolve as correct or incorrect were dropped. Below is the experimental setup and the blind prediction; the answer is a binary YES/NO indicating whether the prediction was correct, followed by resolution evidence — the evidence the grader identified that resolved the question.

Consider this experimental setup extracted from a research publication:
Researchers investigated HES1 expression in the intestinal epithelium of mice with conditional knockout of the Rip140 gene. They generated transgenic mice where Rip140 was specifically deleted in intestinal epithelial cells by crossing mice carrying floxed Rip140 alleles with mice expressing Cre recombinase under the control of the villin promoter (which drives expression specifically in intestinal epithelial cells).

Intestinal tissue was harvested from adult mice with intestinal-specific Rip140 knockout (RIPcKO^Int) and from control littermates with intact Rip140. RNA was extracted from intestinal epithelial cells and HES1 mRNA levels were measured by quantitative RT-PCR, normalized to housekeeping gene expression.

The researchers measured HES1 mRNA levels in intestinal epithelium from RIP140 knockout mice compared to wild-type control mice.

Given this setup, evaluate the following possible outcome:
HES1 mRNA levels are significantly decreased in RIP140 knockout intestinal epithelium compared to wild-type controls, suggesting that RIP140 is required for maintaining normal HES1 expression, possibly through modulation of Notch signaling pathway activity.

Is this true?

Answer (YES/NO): YES